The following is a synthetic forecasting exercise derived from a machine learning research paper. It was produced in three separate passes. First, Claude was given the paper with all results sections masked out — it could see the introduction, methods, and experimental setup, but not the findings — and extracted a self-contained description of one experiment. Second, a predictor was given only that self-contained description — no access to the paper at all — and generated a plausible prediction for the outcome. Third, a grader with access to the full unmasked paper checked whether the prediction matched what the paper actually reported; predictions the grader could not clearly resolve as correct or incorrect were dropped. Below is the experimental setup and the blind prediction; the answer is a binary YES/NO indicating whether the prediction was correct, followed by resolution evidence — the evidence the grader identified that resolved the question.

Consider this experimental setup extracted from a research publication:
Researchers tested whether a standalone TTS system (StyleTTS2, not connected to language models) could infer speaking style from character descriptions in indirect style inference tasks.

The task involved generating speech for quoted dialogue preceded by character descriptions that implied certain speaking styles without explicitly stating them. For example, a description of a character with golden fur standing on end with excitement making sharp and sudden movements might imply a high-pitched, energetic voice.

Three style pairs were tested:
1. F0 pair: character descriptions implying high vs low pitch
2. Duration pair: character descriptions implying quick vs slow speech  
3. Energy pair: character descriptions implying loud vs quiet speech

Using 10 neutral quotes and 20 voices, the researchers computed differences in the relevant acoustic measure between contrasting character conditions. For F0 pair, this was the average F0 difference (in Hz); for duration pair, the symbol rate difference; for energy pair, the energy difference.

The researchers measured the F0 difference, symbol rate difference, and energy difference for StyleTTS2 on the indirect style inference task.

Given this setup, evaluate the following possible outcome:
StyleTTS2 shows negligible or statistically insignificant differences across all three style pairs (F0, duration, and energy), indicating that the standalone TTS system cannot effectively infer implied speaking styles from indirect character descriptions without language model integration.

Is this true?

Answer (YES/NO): NO